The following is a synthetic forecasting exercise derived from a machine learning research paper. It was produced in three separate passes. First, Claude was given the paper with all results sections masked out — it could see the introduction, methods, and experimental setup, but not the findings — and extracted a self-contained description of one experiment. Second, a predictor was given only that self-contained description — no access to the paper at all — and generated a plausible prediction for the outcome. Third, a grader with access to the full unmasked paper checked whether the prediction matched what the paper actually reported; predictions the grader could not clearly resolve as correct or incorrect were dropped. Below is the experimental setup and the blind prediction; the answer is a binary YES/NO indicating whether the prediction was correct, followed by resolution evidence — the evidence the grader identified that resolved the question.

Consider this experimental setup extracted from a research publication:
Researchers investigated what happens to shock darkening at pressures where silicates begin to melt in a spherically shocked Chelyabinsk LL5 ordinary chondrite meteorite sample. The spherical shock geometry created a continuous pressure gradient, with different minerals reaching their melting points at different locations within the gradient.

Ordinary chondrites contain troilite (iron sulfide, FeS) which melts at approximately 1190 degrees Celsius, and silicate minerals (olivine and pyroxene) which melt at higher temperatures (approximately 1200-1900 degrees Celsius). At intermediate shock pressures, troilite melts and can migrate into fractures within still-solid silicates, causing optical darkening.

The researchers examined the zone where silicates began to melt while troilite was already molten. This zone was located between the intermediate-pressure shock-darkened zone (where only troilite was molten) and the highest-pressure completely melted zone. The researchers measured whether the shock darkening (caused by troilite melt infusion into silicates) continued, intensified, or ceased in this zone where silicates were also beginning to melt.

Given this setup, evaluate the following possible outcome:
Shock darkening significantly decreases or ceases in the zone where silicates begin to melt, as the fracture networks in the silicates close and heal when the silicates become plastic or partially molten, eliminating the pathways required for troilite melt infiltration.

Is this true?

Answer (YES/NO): NO